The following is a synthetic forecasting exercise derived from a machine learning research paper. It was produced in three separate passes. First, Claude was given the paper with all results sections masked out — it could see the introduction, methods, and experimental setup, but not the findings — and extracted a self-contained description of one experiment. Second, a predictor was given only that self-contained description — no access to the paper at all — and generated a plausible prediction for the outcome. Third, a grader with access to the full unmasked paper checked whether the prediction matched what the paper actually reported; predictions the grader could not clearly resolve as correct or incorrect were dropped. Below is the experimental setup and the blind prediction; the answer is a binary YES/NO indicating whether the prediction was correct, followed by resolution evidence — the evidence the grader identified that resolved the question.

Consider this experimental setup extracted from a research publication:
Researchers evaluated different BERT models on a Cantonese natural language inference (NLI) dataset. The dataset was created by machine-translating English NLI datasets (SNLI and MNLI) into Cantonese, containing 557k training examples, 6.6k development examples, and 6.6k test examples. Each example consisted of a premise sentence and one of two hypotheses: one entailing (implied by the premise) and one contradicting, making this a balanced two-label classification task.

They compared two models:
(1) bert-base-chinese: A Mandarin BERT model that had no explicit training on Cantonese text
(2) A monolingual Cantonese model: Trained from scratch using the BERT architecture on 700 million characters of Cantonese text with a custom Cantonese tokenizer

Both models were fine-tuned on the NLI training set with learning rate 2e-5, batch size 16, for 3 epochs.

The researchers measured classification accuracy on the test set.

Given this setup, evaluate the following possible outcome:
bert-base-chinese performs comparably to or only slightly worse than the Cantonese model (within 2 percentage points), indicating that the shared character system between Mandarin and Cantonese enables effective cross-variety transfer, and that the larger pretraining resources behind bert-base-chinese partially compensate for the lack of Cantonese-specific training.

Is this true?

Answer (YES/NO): NO